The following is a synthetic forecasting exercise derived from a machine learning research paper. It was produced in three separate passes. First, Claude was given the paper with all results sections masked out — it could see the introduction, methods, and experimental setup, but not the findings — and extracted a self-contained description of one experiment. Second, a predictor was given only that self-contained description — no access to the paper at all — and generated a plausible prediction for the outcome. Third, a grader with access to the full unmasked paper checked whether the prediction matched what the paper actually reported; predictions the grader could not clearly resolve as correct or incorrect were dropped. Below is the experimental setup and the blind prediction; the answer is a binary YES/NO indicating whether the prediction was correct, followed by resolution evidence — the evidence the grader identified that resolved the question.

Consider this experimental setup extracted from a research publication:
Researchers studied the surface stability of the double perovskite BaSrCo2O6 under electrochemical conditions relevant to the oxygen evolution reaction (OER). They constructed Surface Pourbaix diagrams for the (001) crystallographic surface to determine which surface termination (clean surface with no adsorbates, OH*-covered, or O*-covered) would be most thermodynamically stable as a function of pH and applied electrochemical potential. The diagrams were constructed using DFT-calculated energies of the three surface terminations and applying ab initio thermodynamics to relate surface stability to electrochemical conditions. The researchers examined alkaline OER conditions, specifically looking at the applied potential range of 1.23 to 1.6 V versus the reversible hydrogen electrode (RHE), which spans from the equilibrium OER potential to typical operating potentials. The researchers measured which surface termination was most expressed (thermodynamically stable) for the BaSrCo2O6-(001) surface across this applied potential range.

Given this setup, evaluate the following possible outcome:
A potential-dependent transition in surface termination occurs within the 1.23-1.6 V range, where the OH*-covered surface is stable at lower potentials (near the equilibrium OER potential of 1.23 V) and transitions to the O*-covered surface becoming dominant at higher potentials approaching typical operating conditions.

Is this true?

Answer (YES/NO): NO